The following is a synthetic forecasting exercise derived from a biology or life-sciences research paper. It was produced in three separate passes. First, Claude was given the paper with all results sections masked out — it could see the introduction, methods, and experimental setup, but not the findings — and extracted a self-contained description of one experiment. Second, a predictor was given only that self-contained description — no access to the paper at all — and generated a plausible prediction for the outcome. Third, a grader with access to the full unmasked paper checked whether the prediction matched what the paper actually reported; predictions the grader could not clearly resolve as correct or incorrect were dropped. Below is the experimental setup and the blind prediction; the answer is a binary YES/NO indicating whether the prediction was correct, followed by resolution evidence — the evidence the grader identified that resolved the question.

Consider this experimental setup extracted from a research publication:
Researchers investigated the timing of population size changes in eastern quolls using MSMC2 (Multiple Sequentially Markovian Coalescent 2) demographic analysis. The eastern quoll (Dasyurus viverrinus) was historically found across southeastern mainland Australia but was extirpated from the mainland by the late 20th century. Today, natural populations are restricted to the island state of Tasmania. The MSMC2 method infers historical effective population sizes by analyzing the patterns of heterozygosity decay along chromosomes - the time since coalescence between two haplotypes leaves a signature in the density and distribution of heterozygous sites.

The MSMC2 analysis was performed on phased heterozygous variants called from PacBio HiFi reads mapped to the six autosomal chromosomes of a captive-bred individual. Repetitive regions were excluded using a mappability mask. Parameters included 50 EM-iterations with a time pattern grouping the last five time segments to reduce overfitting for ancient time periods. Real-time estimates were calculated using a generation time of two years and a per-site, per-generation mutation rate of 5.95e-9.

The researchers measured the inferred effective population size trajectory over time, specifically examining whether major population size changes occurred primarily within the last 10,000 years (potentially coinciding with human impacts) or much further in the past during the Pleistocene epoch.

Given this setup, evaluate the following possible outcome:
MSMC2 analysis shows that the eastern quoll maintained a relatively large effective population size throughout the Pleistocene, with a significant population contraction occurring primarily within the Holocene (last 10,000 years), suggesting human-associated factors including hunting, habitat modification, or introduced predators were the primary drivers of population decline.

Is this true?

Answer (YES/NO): NO